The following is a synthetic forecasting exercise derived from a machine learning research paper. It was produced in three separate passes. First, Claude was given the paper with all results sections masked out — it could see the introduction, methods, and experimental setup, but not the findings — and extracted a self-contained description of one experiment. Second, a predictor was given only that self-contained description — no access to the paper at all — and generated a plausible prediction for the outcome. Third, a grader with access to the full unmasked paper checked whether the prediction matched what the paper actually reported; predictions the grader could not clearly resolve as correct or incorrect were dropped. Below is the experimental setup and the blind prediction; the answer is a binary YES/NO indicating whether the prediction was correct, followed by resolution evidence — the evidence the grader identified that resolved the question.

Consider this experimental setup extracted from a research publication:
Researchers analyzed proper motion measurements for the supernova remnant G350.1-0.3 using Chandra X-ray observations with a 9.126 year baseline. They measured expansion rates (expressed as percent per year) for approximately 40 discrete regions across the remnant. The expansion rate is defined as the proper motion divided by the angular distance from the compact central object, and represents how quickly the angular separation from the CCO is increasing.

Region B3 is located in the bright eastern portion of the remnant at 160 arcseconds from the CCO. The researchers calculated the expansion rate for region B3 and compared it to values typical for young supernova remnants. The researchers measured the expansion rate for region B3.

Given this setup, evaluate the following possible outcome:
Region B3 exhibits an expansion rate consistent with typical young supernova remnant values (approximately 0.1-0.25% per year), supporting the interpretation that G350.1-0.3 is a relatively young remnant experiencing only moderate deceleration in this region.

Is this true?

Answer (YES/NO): YES